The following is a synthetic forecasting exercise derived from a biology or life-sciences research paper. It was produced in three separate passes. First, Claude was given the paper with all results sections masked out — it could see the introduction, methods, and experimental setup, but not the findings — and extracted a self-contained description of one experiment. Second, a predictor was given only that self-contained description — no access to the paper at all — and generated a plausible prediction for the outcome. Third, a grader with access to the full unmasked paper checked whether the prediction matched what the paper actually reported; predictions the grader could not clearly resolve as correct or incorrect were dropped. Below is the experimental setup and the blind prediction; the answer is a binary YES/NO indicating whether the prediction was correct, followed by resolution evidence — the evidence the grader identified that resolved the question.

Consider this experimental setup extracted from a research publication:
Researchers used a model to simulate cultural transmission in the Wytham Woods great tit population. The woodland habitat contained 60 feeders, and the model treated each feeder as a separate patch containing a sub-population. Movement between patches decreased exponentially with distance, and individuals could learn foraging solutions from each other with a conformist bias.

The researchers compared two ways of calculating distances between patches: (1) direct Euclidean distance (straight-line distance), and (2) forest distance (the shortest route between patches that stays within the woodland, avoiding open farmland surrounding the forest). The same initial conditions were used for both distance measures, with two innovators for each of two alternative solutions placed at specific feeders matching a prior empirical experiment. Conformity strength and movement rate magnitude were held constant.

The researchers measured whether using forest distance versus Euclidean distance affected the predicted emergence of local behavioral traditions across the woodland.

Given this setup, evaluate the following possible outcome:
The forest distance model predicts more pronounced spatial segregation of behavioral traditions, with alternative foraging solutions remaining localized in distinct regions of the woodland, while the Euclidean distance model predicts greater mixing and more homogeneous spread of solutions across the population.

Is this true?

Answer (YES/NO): YES